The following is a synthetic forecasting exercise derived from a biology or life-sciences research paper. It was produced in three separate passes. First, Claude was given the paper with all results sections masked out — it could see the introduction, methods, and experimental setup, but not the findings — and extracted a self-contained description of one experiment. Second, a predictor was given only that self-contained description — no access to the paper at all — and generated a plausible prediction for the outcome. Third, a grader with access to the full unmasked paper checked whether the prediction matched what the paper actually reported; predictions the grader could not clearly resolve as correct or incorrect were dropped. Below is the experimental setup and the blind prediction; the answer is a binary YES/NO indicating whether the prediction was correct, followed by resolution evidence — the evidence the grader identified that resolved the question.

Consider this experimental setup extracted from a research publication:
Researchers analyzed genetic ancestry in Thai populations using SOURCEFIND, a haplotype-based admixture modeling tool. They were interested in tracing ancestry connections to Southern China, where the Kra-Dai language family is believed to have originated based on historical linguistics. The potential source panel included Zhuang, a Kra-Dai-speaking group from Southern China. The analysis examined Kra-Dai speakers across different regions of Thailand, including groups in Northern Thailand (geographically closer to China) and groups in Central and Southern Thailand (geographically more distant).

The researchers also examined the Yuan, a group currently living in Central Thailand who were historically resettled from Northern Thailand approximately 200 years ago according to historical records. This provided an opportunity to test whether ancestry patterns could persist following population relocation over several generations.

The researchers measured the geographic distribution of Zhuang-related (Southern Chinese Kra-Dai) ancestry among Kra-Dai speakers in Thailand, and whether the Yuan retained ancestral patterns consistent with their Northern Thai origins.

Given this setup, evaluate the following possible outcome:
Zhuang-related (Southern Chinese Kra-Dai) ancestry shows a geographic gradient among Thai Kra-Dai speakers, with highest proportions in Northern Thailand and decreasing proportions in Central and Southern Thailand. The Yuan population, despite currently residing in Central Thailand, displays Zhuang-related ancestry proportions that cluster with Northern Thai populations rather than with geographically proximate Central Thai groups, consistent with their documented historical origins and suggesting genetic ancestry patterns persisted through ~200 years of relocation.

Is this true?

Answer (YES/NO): YES